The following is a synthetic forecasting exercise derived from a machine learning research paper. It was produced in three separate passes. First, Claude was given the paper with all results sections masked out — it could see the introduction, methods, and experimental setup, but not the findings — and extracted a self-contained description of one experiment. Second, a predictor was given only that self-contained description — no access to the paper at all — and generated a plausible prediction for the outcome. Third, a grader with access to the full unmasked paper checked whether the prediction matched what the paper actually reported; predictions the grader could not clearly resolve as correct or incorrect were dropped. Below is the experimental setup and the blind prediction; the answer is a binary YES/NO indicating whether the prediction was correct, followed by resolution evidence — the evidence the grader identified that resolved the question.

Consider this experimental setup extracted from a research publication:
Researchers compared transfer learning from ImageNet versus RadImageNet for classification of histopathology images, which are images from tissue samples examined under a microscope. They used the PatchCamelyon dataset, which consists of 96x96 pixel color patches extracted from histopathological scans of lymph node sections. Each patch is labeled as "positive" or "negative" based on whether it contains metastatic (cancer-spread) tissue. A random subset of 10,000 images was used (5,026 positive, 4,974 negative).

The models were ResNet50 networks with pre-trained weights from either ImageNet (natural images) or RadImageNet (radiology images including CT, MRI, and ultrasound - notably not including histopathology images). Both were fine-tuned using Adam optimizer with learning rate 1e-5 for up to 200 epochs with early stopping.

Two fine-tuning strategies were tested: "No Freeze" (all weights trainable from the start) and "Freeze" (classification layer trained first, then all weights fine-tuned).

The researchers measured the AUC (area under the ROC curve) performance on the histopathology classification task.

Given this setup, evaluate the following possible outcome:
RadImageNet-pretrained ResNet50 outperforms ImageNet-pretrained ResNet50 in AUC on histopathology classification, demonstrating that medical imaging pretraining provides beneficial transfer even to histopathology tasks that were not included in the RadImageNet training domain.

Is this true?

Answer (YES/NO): NO